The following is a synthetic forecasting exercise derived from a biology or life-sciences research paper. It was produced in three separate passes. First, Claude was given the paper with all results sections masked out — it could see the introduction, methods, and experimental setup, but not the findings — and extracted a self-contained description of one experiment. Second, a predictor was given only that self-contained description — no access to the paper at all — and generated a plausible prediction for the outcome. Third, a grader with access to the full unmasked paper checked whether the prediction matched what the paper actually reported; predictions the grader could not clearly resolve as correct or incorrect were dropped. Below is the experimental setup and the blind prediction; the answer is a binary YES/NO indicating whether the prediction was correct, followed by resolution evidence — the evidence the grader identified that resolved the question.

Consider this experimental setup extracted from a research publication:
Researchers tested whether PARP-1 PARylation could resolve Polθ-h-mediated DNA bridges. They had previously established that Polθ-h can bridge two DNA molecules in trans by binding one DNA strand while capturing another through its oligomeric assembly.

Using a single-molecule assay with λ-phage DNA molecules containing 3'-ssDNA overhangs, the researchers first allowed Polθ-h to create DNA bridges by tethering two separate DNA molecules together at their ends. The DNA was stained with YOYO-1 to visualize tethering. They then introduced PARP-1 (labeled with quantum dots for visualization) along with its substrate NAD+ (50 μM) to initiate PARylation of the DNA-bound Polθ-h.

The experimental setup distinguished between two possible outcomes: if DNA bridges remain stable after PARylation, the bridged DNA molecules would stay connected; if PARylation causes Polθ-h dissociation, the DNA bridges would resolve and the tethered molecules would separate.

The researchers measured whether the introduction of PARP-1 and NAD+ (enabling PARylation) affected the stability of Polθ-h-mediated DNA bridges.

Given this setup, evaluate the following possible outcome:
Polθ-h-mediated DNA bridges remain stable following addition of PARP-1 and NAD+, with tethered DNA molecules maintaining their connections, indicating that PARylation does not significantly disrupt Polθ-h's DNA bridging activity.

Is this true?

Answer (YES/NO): NO